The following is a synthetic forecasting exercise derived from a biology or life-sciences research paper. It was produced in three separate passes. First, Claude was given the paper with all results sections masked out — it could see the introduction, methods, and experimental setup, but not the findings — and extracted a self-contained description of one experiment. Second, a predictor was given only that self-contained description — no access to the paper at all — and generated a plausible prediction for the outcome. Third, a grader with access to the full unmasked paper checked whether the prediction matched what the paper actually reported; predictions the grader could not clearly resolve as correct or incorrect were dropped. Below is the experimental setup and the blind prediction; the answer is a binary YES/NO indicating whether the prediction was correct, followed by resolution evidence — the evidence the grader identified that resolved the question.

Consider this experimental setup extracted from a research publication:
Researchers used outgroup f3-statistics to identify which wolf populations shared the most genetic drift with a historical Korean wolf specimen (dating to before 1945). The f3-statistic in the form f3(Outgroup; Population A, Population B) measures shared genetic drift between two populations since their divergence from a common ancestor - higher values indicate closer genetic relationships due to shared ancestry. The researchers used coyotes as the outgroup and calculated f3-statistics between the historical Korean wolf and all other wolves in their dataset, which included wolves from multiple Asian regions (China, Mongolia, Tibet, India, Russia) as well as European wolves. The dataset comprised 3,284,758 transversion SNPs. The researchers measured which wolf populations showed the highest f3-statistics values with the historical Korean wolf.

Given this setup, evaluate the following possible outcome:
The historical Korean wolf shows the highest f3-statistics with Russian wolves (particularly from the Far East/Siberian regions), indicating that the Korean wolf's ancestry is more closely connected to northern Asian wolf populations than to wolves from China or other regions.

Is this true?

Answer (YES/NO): NO